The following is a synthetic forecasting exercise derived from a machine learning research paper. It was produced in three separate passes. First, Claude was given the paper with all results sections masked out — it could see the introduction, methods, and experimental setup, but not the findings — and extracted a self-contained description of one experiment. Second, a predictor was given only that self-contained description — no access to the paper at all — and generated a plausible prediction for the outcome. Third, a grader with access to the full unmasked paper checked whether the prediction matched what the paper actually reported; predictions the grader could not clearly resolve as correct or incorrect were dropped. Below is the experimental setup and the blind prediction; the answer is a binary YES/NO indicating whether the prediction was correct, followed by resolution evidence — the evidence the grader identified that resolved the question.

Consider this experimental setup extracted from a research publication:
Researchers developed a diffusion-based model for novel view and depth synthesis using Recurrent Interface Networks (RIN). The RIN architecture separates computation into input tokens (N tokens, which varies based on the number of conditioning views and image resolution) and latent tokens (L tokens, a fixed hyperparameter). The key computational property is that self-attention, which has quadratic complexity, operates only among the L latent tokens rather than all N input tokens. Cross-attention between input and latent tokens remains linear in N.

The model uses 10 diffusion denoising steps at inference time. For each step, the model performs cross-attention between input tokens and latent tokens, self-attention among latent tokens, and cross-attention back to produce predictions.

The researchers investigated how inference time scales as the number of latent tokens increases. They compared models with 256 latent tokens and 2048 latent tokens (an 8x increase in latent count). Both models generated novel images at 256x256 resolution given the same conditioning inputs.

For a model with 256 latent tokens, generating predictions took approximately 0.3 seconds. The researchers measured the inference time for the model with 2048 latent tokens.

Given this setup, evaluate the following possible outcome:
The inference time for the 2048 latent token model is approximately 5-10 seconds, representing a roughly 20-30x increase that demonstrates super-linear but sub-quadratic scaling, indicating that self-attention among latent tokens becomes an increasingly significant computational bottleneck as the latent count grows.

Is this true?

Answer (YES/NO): NO